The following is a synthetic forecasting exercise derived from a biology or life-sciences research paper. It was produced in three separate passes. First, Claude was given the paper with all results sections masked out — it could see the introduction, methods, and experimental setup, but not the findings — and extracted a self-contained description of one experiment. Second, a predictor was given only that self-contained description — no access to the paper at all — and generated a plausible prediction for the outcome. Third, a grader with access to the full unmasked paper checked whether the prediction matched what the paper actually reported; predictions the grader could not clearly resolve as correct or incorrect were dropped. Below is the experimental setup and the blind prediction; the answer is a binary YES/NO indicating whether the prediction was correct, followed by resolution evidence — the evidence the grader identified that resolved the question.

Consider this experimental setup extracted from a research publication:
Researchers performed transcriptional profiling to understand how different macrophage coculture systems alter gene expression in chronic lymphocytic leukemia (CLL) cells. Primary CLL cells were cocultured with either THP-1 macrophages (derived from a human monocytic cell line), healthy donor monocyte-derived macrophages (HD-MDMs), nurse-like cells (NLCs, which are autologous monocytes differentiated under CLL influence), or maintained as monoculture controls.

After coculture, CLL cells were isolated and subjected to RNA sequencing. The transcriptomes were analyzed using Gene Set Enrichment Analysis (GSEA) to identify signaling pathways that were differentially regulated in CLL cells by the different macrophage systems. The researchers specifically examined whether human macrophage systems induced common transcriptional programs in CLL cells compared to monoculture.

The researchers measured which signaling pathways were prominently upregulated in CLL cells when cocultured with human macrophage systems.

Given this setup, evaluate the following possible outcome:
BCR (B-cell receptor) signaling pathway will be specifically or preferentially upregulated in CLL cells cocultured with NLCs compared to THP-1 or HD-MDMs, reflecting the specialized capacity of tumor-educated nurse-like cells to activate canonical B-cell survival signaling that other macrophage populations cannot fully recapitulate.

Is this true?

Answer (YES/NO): NO